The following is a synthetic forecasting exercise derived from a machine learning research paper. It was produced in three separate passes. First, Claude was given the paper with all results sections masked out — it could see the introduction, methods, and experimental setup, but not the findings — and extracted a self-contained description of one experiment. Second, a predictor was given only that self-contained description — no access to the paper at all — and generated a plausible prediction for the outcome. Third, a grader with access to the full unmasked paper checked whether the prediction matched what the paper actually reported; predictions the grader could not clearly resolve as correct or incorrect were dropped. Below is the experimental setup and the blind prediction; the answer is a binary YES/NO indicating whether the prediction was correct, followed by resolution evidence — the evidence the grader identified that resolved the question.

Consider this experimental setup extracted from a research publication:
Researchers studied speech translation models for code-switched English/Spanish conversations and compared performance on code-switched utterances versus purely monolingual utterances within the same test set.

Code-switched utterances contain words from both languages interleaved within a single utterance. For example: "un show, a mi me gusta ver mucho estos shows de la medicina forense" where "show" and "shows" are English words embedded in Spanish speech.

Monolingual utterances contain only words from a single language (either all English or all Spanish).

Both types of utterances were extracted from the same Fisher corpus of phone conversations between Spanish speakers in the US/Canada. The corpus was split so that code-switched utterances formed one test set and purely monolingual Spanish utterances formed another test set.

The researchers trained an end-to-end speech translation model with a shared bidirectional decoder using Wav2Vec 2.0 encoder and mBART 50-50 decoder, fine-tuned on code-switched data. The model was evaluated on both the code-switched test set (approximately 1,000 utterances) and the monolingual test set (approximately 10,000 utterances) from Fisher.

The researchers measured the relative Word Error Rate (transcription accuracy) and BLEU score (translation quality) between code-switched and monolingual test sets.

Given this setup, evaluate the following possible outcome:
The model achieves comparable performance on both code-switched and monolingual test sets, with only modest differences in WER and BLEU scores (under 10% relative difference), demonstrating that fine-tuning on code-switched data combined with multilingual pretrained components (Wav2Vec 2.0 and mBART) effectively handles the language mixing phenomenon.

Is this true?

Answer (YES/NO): NO